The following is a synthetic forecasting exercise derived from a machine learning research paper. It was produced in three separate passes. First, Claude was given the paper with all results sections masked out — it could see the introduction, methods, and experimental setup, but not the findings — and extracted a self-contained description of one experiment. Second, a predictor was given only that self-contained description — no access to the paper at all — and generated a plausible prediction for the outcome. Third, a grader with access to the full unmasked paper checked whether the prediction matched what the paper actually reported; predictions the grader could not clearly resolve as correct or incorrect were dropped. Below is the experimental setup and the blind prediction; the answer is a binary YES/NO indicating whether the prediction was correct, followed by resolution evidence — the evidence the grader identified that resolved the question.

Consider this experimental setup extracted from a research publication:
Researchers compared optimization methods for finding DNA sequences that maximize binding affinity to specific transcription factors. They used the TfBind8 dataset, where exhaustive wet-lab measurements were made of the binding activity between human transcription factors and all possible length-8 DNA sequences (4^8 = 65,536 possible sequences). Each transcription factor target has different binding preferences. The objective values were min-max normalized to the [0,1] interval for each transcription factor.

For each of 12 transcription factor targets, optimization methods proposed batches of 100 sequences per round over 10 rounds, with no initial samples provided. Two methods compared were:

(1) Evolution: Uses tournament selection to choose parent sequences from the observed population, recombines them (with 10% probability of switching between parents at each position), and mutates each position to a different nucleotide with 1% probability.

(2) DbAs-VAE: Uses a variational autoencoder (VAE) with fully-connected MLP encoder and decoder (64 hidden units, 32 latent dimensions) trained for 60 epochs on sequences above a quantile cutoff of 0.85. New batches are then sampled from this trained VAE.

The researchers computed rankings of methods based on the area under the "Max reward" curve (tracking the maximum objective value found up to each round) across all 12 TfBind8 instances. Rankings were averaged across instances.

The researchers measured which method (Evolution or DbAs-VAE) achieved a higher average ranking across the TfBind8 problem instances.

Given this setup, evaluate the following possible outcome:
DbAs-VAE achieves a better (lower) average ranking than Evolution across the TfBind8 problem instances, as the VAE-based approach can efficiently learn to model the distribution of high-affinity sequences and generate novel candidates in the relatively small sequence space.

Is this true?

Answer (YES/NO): NO